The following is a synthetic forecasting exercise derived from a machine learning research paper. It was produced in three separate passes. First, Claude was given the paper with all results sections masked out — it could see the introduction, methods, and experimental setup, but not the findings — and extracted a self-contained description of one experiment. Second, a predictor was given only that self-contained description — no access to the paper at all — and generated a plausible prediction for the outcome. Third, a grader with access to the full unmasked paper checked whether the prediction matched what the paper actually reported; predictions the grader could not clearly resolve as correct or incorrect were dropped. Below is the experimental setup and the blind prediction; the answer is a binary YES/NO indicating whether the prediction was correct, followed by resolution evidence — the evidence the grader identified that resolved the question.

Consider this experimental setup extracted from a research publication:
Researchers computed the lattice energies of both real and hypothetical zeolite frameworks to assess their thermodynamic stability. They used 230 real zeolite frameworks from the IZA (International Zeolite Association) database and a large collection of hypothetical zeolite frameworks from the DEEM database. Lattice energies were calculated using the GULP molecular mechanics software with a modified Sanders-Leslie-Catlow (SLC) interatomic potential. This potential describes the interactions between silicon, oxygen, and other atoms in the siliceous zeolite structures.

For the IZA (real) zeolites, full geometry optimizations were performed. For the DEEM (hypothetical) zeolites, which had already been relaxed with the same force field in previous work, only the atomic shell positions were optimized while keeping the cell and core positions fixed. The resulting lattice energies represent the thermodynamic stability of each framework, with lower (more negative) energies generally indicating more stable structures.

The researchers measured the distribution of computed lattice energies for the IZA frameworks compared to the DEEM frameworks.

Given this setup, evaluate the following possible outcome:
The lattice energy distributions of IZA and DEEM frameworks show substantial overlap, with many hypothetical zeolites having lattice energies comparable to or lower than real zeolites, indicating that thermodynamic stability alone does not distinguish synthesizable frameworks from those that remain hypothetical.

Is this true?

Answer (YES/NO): YES